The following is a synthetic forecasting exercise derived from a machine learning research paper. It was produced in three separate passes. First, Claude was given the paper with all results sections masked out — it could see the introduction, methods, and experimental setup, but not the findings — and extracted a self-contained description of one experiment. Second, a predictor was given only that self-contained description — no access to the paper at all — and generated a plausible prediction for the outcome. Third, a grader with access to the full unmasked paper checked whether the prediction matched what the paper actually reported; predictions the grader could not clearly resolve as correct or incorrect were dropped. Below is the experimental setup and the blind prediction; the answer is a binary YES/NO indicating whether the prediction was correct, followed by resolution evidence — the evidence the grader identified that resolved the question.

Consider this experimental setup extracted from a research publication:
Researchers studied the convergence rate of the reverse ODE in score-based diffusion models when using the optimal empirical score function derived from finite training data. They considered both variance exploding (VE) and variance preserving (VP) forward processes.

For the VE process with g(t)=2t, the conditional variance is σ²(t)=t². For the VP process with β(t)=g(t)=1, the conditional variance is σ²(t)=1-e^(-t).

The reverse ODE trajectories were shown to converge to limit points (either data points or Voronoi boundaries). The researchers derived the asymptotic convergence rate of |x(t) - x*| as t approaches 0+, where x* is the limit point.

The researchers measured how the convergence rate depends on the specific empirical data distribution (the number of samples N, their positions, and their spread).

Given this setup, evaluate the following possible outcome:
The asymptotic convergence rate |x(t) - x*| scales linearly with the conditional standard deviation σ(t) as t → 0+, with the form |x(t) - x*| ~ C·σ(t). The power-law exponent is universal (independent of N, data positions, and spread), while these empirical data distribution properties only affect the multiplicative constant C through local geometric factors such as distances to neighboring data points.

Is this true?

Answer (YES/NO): YES